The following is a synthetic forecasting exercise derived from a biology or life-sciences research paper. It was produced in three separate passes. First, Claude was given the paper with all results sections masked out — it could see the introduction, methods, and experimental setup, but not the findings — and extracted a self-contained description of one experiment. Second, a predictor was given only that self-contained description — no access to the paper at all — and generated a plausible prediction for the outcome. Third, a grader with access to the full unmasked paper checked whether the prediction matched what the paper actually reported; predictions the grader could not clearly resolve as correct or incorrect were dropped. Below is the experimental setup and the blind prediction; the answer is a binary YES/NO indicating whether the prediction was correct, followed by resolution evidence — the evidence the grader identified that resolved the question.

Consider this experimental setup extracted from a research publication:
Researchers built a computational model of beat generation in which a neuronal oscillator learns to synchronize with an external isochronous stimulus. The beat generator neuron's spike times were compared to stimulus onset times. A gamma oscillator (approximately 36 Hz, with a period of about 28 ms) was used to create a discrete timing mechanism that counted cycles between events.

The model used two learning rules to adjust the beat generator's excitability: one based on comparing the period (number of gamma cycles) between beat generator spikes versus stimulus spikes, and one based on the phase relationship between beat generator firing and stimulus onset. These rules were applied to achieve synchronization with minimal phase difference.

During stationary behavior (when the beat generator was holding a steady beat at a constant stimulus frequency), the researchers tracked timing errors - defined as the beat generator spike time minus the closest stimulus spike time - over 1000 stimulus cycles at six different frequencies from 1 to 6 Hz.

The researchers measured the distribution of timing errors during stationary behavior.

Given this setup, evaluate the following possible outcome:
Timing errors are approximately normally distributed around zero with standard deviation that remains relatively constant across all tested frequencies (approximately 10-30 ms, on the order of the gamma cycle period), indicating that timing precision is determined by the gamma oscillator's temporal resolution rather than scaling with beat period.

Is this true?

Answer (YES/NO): NO